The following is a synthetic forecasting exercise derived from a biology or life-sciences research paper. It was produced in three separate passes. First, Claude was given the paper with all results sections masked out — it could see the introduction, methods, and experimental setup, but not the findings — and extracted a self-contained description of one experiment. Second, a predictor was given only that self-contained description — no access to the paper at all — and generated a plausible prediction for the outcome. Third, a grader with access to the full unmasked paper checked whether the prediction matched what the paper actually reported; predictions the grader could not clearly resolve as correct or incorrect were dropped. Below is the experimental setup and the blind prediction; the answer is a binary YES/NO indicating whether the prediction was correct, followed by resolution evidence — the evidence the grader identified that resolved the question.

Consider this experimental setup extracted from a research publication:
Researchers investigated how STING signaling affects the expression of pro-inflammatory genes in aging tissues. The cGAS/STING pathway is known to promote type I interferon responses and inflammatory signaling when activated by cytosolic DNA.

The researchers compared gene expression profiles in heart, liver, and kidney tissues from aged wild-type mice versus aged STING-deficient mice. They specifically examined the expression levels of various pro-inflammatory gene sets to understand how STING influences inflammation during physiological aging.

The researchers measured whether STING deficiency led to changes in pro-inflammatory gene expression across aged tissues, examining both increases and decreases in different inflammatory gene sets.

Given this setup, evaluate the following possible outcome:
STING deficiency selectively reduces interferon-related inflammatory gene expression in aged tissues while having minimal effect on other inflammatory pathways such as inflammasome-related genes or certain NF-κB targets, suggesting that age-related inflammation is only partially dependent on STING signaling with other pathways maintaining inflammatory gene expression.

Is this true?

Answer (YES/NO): NO